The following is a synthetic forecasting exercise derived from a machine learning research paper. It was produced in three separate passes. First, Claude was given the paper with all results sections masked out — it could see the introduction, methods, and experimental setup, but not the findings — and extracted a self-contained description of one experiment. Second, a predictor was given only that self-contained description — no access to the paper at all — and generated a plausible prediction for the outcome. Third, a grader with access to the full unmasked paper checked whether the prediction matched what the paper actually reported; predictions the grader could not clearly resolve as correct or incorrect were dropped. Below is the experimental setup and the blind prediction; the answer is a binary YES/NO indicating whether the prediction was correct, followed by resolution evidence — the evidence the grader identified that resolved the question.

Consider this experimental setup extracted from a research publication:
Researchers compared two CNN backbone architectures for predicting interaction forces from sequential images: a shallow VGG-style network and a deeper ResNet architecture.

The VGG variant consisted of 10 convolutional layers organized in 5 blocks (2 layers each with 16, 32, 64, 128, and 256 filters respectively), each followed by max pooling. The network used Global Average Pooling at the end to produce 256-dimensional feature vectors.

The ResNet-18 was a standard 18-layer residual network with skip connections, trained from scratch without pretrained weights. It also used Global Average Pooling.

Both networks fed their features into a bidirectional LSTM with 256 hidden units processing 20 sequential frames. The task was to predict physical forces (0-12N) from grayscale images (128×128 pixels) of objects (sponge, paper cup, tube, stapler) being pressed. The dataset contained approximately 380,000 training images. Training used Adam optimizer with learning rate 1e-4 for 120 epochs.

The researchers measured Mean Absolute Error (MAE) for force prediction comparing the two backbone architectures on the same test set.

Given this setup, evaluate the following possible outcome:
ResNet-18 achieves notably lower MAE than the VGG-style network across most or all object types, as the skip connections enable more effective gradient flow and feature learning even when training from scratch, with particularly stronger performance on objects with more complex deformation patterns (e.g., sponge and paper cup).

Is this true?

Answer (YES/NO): NO